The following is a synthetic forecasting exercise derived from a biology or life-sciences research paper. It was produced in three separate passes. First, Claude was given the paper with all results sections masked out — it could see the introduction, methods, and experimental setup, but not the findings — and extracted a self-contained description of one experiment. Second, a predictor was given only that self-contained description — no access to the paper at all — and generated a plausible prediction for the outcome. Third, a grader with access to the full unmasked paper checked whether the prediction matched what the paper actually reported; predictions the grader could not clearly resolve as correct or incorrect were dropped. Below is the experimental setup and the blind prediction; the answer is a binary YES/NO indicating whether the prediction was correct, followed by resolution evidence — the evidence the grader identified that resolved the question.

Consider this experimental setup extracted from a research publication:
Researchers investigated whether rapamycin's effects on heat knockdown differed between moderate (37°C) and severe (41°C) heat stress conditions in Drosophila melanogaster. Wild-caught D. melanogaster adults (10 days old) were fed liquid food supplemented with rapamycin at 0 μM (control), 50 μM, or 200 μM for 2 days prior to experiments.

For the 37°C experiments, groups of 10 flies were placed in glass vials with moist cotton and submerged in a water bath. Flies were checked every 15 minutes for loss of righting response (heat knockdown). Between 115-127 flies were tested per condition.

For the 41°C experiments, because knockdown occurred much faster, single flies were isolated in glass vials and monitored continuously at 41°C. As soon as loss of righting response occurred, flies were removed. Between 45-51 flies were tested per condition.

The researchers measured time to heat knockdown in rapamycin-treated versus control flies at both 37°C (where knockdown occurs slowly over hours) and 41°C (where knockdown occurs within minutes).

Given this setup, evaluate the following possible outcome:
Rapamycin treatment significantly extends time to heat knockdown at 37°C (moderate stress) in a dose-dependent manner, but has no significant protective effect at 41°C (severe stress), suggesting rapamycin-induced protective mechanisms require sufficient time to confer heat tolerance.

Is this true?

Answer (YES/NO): NO